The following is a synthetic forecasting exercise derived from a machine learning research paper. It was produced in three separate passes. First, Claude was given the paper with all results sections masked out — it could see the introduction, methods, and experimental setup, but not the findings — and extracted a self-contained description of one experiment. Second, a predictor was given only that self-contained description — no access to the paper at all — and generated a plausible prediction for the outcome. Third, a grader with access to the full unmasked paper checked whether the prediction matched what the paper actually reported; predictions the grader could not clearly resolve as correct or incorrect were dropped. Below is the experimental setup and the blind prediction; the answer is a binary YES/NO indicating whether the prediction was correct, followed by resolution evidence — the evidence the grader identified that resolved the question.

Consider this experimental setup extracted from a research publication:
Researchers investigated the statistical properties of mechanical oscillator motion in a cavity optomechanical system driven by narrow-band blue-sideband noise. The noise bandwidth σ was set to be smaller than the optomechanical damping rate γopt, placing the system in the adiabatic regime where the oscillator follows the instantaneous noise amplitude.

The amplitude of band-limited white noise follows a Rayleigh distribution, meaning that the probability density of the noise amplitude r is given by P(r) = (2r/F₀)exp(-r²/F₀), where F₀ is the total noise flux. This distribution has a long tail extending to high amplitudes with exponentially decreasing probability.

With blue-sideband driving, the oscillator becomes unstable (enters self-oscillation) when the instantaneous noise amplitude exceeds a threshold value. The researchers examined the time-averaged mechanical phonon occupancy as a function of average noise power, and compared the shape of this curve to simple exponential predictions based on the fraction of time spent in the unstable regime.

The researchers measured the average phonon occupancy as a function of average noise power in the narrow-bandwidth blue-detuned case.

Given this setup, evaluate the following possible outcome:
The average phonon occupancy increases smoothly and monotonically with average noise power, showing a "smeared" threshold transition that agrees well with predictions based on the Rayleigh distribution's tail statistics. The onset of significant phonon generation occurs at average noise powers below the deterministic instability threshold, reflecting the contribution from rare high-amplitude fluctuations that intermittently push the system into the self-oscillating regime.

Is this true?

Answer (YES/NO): YES